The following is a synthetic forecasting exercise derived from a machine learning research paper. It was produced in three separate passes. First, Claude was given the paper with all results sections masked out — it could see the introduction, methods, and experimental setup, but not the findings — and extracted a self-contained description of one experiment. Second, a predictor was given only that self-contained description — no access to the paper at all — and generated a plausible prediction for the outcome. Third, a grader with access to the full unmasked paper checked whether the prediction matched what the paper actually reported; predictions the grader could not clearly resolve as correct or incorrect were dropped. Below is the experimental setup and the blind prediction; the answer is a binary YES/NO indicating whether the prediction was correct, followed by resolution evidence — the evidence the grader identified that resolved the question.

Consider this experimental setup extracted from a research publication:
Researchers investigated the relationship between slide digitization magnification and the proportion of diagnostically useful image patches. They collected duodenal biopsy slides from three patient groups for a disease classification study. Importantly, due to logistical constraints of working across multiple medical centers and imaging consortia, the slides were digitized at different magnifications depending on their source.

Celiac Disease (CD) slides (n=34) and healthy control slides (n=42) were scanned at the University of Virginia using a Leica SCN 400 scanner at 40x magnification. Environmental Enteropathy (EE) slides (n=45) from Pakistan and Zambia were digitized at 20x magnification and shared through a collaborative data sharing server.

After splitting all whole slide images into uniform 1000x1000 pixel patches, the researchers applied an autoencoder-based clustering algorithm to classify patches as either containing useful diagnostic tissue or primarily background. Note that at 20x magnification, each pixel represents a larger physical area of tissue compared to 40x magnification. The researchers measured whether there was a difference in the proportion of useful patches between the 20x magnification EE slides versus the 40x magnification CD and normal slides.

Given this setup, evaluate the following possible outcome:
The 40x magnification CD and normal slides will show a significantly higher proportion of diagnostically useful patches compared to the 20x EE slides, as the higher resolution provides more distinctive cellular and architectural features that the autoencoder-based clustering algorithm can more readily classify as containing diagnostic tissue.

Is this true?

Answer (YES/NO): YES